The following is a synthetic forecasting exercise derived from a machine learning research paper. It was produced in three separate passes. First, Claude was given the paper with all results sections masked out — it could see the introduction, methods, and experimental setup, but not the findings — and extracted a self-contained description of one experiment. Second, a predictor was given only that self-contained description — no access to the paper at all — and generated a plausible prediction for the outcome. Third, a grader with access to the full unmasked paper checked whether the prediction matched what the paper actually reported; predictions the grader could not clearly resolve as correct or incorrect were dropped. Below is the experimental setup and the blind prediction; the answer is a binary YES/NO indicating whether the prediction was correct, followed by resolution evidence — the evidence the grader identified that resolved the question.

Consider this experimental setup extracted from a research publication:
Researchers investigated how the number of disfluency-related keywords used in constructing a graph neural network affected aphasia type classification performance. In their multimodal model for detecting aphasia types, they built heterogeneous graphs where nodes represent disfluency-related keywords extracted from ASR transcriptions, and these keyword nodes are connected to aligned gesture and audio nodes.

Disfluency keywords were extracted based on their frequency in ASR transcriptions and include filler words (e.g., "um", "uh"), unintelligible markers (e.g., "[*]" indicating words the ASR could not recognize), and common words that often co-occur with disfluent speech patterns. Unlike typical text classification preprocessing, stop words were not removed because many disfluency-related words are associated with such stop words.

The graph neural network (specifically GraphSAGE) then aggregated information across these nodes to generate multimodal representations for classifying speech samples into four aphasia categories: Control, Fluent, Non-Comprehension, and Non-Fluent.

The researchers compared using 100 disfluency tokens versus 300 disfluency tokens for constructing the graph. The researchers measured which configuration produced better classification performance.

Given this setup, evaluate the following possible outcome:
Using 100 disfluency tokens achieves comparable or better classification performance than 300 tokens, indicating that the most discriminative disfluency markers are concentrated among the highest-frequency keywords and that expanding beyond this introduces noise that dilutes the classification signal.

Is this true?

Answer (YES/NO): YES